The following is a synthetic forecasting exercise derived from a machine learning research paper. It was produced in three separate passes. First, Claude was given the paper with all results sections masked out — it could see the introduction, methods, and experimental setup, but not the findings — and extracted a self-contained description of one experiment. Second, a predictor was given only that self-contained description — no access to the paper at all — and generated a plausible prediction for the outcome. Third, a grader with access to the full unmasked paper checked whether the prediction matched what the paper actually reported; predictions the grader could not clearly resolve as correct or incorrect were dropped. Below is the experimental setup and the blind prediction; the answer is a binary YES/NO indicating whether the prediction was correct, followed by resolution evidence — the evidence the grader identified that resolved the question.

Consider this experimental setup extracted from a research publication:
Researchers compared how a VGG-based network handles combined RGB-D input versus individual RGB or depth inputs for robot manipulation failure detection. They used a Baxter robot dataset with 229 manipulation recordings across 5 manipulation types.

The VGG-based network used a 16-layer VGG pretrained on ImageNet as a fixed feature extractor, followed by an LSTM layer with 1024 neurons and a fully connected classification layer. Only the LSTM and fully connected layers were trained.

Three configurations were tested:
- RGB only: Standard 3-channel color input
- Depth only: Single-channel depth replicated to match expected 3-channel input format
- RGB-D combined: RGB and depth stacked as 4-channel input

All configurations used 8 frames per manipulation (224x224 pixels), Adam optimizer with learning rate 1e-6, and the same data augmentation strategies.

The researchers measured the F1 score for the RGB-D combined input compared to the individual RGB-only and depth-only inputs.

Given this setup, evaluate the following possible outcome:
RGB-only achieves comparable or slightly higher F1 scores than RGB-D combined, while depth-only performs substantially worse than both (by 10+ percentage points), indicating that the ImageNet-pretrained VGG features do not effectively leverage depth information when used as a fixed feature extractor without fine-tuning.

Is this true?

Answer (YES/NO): NO